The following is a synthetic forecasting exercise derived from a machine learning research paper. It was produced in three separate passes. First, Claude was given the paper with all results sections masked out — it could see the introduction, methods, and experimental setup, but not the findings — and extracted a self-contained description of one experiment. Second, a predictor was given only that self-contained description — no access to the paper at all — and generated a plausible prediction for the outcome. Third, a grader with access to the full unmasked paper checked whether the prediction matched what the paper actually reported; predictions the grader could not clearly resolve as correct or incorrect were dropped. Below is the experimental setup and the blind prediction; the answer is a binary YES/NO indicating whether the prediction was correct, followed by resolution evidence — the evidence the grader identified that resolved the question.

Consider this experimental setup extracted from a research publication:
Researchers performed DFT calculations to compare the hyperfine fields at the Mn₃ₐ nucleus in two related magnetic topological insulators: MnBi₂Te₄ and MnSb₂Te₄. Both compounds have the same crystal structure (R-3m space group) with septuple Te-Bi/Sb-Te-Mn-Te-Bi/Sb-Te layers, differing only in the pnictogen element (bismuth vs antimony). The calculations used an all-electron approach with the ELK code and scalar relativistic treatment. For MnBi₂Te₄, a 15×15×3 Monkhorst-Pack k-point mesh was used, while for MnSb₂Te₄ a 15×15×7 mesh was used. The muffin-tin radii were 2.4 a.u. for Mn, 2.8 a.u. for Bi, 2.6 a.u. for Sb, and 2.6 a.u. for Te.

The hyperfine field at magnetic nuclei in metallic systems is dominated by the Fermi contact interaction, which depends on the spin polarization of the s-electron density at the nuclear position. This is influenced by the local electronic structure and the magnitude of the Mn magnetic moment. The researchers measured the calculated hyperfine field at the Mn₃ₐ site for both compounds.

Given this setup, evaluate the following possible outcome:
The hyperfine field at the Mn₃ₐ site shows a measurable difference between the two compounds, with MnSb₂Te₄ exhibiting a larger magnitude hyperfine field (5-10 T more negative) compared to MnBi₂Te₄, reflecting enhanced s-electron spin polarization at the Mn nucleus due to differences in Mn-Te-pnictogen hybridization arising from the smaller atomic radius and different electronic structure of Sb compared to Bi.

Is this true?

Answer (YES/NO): NO